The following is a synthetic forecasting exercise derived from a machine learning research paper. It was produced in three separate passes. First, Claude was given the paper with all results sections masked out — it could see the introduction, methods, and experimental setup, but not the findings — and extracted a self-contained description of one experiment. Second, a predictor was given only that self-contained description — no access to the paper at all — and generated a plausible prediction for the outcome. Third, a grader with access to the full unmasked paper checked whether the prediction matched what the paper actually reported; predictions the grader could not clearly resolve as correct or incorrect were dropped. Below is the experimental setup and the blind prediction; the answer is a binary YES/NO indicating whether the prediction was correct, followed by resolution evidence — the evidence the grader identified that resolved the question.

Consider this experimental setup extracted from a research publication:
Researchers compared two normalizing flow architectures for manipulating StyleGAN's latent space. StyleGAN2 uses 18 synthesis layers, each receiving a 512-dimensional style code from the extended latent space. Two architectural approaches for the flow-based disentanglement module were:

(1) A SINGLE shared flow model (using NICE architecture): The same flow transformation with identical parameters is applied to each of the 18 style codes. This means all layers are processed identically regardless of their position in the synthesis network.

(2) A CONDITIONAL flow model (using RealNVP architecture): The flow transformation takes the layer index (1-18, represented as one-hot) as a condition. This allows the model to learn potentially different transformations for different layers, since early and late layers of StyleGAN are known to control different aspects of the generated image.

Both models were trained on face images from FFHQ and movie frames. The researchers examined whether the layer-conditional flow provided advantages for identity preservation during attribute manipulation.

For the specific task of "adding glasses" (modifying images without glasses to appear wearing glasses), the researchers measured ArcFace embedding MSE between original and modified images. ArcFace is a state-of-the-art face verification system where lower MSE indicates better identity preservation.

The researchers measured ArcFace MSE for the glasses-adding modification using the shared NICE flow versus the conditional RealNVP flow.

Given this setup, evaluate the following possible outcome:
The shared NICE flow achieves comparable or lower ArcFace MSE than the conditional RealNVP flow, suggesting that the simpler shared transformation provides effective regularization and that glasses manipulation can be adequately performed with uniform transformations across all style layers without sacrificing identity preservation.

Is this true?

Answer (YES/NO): YES